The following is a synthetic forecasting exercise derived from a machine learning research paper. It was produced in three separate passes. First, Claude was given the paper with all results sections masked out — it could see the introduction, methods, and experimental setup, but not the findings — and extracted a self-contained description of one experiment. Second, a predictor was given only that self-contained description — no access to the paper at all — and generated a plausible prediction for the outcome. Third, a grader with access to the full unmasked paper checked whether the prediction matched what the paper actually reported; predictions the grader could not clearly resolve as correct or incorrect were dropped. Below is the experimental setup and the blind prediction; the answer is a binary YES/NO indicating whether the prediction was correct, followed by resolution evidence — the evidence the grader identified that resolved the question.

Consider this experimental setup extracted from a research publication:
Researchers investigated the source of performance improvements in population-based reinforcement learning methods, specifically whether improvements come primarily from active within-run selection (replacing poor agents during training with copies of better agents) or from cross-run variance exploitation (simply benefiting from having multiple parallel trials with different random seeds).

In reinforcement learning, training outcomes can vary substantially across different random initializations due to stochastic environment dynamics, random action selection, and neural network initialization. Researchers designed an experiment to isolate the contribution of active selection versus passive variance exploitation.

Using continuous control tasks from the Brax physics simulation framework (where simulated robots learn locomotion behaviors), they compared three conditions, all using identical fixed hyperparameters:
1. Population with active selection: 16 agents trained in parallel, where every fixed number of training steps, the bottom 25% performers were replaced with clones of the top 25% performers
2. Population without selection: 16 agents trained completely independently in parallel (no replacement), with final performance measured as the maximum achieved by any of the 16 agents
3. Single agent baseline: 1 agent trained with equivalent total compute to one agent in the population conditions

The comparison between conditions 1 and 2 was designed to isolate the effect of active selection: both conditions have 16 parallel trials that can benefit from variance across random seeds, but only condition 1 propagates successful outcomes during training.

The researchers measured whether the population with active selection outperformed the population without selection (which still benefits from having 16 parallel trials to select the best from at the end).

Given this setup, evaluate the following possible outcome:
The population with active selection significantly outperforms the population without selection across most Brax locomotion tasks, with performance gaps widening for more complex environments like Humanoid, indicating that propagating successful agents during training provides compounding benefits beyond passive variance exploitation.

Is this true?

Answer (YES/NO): NO